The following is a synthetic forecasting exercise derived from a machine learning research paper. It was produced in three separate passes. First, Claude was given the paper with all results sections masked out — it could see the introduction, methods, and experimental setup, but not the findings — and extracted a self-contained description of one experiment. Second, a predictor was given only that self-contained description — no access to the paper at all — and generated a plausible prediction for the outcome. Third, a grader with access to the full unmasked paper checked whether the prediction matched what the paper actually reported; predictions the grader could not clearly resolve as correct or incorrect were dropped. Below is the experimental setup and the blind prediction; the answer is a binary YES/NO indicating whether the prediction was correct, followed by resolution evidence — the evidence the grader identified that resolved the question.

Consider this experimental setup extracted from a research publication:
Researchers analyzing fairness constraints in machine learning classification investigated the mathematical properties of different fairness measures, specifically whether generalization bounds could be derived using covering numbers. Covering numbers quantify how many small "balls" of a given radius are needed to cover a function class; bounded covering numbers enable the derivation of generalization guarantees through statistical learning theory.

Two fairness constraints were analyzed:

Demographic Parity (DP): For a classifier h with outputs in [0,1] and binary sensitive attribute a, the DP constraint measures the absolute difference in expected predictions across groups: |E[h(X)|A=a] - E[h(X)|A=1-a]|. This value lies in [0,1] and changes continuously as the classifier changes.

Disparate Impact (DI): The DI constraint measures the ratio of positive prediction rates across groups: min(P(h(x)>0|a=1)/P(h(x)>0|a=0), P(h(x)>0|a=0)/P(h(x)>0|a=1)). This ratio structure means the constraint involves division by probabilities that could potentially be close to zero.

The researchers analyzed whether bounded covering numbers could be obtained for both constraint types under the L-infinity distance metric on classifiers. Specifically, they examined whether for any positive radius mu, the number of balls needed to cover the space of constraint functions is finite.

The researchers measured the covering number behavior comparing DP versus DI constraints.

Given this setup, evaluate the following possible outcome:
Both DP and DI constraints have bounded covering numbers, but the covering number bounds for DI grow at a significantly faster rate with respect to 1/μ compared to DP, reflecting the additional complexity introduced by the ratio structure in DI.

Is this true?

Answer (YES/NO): NO